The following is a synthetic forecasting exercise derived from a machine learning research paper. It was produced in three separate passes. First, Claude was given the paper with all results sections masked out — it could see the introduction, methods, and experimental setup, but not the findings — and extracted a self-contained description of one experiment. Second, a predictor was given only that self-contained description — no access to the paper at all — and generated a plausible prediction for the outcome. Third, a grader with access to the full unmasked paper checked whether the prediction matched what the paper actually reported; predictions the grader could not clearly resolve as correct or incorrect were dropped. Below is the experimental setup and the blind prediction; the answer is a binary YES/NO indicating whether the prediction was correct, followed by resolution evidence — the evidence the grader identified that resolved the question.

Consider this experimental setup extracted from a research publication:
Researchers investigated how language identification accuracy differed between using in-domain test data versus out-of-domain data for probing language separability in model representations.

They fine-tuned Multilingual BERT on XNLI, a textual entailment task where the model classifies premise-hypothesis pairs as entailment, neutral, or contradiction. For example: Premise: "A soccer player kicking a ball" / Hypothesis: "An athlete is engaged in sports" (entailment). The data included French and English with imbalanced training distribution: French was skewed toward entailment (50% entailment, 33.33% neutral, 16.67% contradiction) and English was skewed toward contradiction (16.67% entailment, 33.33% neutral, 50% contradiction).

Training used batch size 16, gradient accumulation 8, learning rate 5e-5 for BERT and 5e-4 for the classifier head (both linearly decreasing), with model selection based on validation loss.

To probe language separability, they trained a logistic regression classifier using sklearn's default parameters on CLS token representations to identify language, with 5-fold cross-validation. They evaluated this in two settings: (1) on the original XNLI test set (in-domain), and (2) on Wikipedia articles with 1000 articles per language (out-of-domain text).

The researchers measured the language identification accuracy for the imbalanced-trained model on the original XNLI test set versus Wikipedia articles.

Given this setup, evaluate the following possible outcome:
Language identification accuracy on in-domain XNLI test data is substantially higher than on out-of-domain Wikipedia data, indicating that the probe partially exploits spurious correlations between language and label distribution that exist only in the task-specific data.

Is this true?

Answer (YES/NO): NO